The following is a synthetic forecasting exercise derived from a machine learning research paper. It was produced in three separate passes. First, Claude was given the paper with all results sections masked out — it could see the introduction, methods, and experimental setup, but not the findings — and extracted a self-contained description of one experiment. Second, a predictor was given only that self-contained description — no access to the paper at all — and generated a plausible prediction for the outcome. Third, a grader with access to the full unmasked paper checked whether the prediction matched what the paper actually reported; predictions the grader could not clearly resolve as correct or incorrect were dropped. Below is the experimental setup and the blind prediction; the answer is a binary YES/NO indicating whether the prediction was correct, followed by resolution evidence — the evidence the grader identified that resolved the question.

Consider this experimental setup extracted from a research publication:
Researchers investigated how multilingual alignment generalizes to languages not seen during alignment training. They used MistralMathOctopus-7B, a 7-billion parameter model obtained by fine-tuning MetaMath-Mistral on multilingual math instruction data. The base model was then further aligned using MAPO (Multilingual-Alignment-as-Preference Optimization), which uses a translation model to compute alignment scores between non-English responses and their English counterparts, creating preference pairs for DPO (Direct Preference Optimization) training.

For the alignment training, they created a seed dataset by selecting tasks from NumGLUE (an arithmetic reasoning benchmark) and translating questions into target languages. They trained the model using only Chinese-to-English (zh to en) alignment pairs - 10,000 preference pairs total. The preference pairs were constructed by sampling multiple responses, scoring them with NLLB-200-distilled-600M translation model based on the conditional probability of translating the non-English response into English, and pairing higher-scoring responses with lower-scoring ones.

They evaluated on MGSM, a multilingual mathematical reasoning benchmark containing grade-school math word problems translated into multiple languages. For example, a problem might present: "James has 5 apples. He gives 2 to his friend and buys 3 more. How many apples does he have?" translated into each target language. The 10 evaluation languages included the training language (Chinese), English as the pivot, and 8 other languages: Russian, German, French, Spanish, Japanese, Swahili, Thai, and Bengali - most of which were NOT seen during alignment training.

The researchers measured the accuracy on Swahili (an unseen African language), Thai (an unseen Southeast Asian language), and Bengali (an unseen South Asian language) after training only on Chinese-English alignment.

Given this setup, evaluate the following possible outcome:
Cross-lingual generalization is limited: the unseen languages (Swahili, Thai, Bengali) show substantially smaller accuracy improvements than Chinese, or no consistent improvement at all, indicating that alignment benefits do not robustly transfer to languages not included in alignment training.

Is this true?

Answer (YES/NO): NO